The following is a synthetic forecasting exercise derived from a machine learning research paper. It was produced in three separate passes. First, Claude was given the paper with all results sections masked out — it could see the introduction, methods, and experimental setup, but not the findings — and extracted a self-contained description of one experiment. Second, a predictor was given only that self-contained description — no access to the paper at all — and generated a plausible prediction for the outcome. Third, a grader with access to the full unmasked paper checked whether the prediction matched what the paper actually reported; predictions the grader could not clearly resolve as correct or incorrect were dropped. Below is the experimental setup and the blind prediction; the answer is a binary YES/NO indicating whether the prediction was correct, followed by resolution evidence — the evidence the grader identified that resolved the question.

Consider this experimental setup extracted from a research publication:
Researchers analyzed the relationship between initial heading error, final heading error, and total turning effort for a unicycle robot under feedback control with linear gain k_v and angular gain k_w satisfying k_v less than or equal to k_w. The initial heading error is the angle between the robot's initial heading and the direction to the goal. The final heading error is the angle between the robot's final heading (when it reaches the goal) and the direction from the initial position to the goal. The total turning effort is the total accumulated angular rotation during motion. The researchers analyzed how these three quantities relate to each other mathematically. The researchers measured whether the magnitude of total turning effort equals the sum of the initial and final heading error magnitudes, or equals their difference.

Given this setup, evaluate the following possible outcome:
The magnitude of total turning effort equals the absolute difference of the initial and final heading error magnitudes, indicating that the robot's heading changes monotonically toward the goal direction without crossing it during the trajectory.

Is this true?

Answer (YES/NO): NO